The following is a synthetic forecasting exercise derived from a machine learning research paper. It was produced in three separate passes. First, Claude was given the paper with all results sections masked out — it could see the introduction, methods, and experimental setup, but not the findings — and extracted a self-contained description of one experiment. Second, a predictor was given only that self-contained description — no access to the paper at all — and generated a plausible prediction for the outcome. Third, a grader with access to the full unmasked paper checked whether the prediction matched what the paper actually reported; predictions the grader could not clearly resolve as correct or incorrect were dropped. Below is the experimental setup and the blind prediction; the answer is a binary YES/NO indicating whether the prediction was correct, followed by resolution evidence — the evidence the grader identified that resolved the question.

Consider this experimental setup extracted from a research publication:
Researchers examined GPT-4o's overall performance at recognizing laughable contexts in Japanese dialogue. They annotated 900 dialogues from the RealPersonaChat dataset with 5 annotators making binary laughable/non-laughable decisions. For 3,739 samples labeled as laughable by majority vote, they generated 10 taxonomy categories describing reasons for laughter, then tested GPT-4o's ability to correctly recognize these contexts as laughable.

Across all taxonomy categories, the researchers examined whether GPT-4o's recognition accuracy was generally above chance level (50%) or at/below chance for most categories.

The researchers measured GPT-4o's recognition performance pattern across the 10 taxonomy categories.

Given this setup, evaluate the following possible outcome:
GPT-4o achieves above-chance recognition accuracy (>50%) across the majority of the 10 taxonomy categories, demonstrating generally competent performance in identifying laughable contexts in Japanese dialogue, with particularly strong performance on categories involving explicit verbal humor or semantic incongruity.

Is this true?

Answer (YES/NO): NO